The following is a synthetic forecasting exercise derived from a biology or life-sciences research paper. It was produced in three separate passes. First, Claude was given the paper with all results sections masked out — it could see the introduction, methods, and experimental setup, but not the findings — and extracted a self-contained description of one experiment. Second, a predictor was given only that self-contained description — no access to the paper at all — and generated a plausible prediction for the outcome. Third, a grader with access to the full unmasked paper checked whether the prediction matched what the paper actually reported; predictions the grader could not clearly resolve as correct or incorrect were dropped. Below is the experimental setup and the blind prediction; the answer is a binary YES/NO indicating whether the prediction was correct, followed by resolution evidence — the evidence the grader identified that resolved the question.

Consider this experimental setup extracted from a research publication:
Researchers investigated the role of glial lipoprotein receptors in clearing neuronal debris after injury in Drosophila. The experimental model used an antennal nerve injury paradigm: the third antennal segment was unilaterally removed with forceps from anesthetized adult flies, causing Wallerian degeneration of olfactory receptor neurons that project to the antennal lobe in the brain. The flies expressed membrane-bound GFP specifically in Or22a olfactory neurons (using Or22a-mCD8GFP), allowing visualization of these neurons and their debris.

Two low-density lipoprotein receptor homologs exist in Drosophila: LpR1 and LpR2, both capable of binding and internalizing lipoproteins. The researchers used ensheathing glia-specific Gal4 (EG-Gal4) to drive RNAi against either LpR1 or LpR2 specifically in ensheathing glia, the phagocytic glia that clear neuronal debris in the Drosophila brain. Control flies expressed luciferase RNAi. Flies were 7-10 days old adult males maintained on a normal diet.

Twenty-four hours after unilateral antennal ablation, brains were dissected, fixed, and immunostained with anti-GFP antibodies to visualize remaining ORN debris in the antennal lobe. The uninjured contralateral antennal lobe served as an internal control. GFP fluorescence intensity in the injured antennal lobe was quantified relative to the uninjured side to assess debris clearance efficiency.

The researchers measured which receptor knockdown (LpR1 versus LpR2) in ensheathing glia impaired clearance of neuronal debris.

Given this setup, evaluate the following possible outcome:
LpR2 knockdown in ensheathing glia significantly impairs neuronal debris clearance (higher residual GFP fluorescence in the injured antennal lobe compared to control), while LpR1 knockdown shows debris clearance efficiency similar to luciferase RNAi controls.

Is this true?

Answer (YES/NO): NO